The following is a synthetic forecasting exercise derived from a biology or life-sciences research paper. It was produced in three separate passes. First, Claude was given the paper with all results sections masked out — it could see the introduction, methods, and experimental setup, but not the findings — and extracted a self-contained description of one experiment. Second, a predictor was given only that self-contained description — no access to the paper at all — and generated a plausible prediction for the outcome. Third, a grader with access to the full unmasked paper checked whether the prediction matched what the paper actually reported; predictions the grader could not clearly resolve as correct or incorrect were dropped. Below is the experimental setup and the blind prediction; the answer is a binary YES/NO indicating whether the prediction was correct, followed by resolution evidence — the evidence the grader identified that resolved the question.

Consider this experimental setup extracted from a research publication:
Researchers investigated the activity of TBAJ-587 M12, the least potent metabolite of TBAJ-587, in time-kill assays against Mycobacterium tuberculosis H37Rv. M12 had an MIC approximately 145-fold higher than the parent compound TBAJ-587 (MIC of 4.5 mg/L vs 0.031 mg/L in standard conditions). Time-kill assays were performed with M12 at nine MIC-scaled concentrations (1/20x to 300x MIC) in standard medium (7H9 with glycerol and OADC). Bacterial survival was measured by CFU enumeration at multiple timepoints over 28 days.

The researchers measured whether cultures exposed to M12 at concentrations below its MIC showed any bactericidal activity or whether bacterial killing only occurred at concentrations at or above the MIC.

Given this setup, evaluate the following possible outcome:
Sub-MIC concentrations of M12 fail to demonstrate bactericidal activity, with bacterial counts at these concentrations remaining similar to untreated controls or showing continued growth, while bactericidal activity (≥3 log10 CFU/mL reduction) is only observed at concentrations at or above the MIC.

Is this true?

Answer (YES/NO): NO